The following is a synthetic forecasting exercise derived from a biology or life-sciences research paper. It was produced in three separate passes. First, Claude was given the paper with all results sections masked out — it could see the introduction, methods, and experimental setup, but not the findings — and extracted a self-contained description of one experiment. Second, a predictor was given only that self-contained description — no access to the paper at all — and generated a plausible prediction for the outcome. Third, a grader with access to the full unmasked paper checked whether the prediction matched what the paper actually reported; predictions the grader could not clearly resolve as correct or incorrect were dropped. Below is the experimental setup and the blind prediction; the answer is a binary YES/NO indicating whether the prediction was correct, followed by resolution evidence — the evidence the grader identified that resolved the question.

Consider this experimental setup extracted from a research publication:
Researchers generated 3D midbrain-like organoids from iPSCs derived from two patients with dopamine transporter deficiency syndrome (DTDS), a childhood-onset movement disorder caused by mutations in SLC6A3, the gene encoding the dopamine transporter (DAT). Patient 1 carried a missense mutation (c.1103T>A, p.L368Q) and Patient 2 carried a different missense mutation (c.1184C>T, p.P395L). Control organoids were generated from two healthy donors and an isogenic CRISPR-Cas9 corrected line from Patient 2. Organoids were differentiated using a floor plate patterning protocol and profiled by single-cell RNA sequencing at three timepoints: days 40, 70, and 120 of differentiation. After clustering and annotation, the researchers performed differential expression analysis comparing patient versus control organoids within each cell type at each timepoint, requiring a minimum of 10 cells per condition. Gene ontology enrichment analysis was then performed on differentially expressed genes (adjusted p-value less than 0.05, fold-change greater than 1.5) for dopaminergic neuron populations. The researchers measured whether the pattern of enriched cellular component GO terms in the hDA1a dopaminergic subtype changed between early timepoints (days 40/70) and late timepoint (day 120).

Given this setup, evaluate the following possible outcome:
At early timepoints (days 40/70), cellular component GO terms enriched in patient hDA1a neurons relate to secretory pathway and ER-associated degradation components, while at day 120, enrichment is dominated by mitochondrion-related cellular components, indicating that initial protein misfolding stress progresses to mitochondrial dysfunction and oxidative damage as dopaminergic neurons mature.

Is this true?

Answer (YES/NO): NO